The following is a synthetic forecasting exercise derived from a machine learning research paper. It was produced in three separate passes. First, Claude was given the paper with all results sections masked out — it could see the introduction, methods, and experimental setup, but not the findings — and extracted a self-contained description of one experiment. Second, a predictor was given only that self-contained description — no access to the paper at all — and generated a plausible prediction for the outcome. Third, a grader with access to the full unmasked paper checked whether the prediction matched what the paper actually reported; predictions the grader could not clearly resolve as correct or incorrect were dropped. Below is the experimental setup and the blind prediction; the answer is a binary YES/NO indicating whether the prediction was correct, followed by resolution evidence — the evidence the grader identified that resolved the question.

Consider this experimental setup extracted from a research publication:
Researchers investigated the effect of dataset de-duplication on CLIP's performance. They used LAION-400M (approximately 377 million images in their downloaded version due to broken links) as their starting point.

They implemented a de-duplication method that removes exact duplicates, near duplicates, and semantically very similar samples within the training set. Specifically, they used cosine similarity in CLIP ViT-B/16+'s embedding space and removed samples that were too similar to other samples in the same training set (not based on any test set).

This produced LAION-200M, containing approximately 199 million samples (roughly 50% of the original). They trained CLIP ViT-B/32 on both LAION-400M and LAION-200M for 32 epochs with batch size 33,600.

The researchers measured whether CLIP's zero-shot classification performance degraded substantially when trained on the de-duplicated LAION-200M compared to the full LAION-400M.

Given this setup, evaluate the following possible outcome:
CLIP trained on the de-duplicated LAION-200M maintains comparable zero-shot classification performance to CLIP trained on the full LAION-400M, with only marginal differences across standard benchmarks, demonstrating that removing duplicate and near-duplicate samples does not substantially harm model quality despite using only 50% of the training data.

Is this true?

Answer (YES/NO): YES